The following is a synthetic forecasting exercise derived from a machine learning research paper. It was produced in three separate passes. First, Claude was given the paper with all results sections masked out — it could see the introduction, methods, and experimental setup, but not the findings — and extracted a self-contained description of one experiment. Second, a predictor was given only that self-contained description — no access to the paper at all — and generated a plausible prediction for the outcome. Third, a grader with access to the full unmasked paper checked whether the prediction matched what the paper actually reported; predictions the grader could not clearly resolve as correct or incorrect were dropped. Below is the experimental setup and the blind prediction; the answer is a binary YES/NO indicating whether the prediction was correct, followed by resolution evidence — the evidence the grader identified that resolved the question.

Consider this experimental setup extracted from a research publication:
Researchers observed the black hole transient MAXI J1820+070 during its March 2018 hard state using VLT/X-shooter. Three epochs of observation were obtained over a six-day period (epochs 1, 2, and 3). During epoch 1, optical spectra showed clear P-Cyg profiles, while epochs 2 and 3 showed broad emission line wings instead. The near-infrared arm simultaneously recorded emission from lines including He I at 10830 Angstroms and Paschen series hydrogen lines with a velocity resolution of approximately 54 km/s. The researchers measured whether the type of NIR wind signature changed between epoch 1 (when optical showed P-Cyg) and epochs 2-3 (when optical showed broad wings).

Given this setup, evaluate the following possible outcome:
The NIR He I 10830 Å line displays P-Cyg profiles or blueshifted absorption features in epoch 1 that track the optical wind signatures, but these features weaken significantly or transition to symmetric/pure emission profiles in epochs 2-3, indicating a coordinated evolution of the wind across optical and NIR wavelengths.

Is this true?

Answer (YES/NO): NO